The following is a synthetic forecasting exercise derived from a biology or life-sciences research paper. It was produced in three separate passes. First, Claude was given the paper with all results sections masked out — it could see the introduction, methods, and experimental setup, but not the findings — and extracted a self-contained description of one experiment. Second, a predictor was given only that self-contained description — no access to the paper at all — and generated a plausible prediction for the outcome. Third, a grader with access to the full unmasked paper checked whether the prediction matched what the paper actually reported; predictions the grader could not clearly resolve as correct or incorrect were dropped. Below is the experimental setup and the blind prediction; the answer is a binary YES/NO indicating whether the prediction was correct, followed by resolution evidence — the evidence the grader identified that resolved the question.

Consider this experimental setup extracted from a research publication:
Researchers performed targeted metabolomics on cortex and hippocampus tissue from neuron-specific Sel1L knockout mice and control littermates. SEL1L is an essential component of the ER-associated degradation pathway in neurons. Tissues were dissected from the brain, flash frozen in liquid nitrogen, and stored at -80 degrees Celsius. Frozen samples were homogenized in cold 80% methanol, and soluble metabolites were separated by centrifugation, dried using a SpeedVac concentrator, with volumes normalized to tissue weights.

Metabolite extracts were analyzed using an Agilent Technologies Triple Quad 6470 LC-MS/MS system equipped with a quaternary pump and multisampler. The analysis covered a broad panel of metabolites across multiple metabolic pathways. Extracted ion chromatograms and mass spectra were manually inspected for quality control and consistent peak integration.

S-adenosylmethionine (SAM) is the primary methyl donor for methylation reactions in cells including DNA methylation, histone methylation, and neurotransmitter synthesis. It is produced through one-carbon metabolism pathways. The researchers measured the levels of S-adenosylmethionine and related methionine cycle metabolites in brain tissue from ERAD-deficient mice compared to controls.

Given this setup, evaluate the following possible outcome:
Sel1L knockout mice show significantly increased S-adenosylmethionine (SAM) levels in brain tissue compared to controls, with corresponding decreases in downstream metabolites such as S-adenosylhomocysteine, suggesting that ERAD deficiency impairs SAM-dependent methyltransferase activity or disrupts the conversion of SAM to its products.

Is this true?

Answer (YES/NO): NO